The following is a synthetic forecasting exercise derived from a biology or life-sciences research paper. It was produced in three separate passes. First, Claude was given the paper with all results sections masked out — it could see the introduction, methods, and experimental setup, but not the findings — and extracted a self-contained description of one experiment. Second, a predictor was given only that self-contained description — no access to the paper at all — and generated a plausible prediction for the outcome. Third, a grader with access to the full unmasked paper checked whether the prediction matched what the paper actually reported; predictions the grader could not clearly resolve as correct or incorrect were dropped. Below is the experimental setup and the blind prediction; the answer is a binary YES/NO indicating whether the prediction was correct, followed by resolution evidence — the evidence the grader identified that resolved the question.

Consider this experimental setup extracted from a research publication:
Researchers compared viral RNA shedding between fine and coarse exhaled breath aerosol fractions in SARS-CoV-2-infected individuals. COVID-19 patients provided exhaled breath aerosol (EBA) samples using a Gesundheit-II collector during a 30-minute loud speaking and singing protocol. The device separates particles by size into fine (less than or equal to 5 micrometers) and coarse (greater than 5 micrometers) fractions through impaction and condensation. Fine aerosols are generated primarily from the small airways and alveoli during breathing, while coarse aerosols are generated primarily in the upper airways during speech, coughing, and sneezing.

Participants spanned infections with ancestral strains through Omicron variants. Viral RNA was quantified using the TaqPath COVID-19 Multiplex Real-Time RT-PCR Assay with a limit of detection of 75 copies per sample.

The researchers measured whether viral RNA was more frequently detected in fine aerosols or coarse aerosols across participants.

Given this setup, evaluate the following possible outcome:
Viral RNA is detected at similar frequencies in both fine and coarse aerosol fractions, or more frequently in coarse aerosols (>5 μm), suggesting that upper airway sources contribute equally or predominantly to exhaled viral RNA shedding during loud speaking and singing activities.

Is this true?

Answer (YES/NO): NO